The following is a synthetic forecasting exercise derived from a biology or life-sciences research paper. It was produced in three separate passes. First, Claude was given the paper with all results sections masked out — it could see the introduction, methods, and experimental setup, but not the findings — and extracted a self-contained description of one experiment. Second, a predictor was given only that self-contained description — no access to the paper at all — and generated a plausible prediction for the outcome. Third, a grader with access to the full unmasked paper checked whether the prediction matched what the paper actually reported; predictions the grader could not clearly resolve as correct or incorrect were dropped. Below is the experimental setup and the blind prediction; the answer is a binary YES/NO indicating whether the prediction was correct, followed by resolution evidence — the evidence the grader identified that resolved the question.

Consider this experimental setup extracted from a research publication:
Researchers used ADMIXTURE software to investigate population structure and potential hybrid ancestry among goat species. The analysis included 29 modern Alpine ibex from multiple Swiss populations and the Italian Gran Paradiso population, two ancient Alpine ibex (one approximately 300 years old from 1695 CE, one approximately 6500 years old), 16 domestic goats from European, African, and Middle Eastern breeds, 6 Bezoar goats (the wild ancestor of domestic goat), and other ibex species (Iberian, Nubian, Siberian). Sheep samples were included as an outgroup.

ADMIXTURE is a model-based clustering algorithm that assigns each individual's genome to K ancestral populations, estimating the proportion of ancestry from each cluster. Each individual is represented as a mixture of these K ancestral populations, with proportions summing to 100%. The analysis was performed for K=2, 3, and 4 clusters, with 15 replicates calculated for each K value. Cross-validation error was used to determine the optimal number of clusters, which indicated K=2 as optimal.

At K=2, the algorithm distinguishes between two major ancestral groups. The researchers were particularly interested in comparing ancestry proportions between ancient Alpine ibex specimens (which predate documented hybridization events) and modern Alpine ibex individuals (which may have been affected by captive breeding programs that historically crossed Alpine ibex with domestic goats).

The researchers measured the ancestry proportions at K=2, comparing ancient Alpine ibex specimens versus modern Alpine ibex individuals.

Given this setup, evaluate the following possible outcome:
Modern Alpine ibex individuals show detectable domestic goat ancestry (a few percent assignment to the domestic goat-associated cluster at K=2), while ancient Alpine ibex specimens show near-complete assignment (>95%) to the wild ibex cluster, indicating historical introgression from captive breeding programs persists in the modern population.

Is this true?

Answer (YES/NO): NO